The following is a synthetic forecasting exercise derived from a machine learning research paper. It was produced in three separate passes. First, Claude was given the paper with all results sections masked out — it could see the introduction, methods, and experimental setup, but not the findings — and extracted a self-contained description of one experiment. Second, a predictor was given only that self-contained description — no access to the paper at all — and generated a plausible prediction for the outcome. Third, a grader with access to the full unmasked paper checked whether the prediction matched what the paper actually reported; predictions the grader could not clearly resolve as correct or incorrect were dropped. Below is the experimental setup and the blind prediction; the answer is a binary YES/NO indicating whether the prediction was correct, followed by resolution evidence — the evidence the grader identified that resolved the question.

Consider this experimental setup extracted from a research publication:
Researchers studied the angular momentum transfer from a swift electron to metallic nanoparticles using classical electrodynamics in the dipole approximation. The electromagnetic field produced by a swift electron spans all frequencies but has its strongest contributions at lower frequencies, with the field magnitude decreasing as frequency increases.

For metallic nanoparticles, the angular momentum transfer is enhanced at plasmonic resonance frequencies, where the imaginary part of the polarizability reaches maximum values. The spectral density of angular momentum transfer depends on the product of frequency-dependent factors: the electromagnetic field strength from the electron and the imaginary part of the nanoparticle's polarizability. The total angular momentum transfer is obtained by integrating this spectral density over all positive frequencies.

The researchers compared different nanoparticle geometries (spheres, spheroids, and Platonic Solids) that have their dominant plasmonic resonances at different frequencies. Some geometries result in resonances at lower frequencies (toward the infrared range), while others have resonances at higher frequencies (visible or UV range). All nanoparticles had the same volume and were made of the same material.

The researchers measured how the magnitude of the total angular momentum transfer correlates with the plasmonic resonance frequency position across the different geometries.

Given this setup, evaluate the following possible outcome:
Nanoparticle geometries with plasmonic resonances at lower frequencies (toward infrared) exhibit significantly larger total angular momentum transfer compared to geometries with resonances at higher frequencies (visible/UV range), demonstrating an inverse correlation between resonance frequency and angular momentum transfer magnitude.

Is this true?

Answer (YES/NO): YES